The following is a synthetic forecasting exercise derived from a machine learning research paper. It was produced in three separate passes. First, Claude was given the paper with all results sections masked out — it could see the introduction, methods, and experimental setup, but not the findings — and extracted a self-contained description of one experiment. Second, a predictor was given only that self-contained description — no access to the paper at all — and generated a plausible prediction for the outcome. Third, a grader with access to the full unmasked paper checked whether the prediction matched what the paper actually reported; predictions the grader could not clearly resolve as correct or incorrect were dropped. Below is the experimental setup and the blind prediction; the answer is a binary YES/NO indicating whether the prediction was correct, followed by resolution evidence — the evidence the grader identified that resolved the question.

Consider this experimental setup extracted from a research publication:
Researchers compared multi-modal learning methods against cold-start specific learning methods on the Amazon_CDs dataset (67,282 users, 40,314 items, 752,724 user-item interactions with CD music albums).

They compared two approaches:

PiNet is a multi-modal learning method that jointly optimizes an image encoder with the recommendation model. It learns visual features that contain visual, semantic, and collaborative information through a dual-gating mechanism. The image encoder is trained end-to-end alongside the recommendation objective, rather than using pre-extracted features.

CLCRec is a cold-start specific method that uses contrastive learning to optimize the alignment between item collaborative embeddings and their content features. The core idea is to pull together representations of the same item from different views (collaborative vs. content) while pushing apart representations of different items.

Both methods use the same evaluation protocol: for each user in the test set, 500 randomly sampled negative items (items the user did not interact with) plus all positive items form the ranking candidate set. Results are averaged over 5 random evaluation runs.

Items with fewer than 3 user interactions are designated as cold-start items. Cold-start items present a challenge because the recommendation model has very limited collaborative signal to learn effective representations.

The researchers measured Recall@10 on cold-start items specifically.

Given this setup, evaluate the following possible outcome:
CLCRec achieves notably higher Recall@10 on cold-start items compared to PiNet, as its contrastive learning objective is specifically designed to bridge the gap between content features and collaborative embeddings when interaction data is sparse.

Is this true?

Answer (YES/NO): NO